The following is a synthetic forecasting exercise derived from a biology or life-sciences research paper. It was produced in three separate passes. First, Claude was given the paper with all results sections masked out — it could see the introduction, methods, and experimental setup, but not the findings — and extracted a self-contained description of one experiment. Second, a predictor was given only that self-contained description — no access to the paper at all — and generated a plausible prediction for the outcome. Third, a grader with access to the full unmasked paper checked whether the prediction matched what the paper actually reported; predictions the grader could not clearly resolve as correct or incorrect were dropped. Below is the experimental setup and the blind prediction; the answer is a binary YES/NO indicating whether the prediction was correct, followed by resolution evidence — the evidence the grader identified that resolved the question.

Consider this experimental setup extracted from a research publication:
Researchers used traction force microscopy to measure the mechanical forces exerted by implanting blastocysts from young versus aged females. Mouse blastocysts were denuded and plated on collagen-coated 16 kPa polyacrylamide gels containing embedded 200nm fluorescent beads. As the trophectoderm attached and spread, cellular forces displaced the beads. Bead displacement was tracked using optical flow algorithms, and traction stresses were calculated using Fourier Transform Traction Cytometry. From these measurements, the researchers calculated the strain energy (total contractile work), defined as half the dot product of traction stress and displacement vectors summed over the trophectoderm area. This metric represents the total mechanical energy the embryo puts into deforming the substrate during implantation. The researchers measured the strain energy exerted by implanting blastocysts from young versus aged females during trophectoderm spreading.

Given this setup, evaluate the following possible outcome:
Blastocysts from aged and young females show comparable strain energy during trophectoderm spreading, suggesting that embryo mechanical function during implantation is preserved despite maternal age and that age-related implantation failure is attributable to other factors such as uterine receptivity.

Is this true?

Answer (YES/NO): NO